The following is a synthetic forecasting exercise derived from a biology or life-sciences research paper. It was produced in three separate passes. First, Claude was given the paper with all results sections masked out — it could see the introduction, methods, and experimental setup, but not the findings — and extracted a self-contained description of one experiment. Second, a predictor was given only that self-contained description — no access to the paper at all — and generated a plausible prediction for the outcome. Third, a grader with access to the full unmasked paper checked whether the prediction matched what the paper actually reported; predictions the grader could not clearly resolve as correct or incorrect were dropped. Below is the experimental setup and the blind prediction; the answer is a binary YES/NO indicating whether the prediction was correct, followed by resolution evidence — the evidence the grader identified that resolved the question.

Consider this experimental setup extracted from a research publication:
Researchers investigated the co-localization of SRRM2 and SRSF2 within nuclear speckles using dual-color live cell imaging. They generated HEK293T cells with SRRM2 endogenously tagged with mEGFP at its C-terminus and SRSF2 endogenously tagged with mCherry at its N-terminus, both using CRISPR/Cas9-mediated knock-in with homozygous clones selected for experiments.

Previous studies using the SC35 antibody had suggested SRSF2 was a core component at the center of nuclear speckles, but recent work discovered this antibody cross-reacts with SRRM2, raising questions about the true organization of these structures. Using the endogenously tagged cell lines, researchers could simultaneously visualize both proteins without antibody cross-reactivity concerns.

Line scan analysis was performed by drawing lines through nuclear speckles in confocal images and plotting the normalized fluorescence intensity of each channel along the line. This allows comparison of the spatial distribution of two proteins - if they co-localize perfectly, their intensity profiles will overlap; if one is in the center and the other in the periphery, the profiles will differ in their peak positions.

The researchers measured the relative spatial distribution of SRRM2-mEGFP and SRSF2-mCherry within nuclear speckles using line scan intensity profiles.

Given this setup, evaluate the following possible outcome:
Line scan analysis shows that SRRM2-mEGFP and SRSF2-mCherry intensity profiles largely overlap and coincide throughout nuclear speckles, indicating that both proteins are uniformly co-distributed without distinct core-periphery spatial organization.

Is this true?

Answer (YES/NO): YES